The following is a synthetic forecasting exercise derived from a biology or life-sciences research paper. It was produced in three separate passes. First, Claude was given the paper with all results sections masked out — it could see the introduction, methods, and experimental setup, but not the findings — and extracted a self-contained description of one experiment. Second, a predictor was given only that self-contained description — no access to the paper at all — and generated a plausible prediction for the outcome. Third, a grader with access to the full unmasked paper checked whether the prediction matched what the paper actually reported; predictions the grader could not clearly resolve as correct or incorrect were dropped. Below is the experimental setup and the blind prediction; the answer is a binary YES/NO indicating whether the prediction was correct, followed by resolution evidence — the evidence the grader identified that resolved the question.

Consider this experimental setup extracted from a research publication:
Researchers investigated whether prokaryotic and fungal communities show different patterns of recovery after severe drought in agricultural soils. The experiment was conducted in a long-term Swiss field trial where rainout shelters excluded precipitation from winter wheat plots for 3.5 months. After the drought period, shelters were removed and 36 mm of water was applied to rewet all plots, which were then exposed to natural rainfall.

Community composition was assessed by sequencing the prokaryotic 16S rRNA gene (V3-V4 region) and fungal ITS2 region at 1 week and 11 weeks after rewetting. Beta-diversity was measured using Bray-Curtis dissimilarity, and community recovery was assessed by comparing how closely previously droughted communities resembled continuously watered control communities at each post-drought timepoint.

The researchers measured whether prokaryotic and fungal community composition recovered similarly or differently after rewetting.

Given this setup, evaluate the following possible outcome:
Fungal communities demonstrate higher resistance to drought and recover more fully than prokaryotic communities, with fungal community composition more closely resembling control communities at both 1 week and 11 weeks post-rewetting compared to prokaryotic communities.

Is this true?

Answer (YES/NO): NO